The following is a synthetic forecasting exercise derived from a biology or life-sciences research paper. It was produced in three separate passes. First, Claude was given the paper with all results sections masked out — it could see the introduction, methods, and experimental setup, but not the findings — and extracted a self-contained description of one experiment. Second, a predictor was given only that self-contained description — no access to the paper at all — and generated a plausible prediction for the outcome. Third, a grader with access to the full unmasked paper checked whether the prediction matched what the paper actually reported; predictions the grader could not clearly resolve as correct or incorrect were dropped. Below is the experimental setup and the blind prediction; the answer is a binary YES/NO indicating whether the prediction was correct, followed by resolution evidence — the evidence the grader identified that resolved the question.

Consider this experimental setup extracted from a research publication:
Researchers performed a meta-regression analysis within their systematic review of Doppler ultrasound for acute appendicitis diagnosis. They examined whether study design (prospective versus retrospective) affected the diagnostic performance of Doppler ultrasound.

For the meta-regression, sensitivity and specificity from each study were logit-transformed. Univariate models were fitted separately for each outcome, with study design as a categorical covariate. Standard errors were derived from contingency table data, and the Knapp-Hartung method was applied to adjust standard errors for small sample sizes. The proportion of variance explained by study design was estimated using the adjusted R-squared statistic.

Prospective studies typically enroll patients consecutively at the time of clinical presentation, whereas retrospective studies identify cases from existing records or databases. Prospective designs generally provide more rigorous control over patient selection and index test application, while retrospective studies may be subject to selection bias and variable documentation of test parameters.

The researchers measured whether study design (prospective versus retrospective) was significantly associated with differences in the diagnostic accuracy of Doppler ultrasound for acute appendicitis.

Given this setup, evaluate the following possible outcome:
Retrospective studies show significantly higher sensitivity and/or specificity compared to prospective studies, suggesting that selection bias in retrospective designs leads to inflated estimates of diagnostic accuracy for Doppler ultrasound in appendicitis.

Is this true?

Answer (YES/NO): NO